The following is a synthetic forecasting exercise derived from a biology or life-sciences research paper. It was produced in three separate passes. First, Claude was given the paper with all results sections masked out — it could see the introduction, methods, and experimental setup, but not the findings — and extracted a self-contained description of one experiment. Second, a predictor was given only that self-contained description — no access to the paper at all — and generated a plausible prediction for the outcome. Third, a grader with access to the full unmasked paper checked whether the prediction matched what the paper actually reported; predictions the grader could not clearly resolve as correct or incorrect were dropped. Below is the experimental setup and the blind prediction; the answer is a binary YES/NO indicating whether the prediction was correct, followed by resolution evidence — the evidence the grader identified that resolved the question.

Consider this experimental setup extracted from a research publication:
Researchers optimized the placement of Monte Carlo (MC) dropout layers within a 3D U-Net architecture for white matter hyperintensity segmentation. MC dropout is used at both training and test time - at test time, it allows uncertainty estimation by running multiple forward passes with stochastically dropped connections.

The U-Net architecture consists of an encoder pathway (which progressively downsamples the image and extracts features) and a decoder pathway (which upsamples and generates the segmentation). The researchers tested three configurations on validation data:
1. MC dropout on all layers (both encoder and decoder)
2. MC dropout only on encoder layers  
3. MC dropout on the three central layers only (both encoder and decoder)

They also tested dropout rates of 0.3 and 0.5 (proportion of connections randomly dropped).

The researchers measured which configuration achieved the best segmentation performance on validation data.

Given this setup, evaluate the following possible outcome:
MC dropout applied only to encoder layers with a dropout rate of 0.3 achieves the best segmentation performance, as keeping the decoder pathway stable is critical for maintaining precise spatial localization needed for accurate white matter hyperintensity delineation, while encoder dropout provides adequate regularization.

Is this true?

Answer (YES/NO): YES